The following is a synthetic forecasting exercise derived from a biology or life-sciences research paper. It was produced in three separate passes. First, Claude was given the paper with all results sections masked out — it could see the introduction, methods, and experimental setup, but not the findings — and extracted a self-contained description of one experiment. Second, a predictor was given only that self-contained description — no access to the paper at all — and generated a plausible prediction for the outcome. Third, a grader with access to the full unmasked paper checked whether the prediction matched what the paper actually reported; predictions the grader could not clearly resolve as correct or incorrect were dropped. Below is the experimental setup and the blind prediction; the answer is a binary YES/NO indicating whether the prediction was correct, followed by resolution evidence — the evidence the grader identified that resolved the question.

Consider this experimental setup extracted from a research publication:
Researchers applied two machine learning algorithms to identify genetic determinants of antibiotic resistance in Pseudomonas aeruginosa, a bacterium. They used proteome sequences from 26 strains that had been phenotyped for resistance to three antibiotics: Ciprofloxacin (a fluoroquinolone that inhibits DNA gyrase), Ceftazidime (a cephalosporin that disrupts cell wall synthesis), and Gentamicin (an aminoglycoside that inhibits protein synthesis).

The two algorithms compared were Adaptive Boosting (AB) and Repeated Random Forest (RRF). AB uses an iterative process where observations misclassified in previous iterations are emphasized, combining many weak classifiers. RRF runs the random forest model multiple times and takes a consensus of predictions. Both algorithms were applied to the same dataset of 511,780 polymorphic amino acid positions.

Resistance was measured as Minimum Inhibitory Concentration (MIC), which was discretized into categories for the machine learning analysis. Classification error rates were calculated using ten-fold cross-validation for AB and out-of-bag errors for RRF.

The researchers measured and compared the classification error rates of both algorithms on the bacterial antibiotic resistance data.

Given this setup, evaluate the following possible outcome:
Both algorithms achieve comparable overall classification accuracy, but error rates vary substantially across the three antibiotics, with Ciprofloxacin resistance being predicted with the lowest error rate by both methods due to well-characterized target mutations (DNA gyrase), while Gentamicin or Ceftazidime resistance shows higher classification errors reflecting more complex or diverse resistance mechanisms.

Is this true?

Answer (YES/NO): NO